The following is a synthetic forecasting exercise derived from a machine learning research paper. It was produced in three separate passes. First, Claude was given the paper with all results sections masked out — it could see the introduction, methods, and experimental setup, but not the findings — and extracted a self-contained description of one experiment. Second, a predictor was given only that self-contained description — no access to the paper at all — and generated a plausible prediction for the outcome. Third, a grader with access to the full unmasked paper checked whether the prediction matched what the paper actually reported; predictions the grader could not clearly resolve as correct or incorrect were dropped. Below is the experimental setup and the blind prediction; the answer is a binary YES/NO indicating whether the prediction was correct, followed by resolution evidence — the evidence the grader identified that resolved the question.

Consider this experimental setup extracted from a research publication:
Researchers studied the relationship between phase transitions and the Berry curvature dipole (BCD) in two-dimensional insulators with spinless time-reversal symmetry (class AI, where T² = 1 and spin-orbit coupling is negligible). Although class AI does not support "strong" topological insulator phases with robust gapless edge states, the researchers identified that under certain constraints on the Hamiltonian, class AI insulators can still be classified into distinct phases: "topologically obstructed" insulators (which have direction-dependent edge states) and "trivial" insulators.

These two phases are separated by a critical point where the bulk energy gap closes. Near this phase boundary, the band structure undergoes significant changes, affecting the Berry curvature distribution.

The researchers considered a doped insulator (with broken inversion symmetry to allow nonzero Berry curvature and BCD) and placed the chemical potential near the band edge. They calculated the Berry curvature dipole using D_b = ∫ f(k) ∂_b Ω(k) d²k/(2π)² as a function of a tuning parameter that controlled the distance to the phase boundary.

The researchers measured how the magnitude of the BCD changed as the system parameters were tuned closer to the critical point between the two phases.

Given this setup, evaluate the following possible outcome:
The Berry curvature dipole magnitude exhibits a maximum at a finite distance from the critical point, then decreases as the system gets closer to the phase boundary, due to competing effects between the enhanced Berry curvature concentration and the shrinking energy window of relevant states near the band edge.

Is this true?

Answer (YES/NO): NO